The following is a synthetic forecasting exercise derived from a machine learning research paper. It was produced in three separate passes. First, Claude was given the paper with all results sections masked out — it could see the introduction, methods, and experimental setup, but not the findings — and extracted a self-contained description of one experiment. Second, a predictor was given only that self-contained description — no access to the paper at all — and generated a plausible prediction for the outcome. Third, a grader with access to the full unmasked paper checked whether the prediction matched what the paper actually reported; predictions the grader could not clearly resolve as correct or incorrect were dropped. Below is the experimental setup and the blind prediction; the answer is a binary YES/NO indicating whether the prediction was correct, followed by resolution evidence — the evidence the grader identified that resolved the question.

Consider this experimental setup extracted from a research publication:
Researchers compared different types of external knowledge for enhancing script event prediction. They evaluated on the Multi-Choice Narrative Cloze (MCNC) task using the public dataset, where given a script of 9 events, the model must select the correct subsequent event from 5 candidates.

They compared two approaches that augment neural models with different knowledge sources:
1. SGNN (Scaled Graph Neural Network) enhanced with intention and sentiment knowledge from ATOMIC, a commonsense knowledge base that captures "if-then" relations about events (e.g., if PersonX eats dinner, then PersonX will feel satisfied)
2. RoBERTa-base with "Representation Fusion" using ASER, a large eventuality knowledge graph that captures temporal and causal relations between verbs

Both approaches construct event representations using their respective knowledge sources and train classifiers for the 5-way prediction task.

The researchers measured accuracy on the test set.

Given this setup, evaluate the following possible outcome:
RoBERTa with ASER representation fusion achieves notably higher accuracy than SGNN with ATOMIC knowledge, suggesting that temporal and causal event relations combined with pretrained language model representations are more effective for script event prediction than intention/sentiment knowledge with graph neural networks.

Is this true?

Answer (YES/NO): YES